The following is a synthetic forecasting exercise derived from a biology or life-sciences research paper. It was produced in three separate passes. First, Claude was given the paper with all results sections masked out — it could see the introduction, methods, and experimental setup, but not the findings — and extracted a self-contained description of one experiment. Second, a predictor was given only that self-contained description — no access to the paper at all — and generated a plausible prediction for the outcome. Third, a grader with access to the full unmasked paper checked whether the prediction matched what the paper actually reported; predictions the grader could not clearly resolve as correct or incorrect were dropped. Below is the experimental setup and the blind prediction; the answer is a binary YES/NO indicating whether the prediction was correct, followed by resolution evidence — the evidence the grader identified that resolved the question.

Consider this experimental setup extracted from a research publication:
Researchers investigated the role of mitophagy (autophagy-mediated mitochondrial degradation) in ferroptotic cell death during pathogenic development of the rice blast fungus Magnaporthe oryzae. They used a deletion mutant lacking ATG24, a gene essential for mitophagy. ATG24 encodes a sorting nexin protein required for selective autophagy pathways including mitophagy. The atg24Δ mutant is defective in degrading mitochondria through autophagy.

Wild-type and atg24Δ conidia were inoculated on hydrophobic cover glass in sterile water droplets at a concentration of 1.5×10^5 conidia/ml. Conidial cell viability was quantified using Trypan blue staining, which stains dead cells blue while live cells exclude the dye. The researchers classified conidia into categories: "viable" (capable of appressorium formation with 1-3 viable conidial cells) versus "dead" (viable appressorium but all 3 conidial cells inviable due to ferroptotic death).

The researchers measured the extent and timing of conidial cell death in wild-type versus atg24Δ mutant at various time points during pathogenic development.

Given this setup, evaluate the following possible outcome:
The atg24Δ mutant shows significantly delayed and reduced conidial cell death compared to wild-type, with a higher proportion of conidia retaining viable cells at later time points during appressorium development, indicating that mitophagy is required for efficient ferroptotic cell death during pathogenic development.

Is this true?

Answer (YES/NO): YES